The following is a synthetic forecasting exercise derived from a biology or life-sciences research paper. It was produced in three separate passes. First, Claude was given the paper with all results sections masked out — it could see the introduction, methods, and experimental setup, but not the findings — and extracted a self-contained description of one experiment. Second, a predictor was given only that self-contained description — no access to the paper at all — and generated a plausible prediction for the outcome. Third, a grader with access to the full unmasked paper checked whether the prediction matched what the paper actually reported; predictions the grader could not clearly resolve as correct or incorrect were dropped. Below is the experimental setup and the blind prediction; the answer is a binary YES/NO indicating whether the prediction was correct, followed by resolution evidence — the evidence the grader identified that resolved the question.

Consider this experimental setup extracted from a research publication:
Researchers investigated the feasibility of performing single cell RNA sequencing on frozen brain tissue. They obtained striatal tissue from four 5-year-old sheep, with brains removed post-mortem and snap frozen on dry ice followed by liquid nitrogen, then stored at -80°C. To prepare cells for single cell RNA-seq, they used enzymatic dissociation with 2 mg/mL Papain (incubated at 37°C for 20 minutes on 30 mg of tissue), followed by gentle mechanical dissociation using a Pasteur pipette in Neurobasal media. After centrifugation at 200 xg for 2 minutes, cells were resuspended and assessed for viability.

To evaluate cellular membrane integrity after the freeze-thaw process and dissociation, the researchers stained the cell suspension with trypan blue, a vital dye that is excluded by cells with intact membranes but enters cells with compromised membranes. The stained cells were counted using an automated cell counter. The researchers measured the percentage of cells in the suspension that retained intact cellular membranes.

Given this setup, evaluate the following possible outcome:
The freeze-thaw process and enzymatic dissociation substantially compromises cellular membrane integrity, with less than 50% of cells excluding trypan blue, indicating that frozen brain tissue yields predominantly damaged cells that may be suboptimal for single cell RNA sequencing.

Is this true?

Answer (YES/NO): YES